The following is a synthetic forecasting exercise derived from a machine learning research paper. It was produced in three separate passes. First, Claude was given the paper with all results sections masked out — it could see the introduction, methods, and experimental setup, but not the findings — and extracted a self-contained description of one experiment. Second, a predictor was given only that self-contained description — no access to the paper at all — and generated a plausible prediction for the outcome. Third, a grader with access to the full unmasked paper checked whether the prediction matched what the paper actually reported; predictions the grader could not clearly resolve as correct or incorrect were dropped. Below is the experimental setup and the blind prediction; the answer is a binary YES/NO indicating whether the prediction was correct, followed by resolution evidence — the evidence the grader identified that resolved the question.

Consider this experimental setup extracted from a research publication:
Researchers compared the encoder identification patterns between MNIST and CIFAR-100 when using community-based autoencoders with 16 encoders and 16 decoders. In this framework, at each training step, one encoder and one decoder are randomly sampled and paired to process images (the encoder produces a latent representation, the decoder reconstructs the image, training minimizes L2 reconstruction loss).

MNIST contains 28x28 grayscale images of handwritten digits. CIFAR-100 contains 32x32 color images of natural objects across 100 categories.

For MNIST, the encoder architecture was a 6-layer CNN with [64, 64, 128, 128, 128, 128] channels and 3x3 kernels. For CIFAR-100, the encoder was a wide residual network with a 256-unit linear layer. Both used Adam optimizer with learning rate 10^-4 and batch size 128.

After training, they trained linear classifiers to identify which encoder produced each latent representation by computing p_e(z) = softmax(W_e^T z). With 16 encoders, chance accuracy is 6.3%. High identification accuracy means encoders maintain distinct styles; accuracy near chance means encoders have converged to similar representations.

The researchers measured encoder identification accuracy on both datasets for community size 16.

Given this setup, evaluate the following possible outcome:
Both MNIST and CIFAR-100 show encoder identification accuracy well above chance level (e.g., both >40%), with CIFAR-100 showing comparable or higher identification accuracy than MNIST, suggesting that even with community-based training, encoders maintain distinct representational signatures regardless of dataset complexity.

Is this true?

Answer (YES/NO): NO